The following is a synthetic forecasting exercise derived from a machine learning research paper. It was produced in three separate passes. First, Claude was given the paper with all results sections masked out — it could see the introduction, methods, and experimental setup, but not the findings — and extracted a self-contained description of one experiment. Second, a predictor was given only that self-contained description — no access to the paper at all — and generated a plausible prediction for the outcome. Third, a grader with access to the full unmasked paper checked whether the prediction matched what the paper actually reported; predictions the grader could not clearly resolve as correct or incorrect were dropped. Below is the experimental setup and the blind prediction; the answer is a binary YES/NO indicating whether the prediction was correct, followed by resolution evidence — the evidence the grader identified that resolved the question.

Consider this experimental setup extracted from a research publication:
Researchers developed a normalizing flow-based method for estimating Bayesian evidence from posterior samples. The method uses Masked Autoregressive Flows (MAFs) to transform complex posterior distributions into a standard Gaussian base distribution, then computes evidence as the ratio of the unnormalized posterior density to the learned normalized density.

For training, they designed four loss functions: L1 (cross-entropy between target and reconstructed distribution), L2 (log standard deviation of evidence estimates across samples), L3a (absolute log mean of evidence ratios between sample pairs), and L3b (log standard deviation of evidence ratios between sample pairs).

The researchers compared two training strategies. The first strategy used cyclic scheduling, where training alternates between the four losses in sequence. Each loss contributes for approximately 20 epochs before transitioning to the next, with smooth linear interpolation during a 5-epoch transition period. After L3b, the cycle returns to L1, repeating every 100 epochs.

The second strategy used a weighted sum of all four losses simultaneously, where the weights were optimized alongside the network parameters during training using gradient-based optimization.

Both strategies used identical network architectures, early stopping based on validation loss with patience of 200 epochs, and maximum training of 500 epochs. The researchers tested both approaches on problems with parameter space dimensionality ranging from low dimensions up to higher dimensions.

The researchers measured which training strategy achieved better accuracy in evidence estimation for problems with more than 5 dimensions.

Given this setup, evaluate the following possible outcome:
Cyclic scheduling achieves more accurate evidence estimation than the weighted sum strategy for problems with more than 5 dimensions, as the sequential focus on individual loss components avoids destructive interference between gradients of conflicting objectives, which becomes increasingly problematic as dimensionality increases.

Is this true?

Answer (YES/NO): YES